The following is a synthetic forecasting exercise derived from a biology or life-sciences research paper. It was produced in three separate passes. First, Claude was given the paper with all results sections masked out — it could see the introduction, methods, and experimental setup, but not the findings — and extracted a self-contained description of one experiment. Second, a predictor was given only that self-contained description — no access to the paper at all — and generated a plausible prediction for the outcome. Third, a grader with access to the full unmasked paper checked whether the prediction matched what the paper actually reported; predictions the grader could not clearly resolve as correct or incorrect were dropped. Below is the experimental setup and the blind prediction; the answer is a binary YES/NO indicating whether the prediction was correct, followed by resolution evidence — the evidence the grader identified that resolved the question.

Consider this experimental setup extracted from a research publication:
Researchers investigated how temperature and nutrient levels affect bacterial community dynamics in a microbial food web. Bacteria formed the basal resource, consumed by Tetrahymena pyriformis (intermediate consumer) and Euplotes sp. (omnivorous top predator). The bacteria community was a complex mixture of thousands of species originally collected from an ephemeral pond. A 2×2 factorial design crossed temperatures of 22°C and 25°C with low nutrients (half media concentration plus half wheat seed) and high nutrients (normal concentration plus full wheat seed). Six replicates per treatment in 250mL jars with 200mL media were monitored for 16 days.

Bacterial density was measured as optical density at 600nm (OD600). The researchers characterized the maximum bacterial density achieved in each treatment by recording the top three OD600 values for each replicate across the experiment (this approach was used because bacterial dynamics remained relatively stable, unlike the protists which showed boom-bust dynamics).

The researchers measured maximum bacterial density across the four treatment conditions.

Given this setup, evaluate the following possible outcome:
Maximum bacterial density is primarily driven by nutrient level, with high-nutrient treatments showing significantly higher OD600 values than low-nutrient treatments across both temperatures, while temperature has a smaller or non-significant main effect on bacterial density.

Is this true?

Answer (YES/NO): YES